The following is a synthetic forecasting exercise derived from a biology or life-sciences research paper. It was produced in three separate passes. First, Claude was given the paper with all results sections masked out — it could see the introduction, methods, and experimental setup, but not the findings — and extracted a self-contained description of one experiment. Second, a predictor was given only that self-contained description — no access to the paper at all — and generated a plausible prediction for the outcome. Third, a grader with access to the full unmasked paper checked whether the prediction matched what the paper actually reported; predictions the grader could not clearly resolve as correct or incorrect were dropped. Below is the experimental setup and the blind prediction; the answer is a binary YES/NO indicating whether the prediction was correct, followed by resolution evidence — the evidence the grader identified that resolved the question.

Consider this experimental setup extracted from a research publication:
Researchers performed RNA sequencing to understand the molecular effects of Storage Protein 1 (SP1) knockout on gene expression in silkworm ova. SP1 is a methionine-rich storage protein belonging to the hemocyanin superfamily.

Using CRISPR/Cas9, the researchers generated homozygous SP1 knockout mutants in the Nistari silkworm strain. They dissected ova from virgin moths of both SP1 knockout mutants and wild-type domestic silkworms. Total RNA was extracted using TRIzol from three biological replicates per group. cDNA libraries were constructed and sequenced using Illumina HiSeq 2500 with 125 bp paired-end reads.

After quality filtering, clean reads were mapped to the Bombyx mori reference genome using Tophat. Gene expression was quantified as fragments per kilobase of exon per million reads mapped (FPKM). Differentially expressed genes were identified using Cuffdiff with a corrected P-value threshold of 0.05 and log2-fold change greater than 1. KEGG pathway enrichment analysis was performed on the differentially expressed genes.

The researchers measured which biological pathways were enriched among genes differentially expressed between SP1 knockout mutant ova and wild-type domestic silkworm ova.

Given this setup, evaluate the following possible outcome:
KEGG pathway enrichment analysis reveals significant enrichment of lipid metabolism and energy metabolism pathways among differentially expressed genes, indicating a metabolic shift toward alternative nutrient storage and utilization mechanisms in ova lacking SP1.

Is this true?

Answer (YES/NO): NO